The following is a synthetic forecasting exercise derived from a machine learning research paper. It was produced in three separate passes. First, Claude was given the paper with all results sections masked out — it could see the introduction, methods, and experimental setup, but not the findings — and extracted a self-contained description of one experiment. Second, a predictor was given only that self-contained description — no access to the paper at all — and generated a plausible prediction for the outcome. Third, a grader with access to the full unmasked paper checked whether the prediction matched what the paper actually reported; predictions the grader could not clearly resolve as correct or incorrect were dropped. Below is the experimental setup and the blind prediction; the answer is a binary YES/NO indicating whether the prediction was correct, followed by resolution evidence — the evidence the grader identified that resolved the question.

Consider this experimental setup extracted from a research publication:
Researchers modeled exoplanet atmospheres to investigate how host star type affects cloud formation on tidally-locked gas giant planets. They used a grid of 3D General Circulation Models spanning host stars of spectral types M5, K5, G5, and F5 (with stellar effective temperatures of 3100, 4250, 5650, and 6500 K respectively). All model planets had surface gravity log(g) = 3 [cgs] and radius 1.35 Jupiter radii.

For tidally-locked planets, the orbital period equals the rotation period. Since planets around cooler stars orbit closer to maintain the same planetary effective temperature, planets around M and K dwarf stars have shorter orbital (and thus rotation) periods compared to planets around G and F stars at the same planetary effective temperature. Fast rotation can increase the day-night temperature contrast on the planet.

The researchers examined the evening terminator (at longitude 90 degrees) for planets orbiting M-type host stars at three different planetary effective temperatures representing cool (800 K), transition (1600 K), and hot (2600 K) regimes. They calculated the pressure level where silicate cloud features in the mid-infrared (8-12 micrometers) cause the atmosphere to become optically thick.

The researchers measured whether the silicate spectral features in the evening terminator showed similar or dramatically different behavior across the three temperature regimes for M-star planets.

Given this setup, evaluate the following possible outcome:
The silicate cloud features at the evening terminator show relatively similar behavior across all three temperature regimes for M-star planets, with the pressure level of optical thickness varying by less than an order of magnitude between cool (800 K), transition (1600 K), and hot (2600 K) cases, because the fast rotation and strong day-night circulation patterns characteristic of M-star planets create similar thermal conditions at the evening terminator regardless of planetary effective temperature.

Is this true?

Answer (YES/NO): NO